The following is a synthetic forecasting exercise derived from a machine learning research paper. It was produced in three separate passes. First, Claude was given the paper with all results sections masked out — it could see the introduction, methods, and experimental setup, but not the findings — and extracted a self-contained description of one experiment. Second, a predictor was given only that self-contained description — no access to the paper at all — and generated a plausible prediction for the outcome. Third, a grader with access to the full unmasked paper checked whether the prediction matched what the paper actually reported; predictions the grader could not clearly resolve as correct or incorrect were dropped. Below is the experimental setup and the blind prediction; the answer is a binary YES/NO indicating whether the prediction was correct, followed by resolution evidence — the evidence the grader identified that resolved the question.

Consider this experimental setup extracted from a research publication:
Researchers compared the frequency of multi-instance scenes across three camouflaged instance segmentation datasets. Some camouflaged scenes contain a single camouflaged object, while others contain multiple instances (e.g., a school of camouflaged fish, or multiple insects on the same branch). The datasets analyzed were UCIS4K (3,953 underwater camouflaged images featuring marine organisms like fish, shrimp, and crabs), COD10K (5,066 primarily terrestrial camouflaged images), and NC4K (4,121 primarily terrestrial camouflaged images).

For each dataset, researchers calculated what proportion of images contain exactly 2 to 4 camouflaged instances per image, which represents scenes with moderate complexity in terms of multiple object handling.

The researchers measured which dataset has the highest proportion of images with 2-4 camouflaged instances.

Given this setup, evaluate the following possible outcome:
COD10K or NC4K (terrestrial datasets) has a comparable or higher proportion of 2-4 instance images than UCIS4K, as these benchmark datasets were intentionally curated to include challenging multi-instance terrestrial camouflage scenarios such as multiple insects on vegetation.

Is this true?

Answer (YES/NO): NO